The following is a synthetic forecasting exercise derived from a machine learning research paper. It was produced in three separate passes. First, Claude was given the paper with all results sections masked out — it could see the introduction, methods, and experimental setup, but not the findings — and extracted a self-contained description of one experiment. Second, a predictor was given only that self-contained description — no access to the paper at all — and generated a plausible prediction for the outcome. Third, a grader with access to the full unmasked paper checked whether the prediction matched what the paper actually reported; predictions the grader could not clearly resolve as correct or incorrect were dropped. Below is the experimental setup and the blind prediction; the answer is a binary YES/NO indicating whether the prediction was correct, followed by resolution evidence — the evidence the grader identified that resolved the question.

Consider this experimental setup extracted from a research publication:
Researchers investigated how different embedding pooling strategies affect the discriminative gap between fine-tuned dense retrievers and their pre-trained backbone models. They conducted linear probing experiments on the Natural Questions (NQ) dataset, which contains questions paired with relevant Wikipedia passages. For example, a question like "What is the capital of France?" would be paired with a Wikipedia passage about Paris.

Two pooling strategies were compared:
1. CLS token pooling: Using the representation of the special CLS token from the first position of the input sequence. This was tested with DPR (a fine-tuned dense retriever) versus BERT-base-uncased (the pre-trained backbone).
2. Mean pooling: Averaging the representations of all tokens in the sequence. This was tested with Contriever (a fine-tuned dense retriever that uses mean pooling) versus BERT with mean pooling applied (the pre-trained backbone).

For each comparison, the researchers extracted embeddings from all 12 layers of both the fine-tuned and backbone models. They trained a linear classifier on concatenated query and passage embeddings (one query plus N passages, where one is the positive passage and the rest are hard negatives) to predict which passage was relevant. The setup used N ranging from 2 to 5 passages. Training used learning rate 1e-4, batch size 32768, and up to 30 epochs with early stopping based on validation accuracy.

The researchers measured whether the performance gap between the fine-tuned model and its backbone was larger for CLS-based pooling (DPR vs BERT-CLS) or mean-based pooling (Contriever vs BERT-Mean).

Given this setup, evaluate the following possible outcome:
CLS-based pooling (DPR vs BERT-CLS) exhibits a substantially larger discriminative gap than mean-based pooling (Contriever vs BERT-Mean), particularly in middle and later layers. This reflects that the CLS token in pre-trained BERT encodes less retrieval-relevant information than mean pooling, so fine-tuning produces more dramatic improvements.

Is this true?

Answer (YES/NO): NO